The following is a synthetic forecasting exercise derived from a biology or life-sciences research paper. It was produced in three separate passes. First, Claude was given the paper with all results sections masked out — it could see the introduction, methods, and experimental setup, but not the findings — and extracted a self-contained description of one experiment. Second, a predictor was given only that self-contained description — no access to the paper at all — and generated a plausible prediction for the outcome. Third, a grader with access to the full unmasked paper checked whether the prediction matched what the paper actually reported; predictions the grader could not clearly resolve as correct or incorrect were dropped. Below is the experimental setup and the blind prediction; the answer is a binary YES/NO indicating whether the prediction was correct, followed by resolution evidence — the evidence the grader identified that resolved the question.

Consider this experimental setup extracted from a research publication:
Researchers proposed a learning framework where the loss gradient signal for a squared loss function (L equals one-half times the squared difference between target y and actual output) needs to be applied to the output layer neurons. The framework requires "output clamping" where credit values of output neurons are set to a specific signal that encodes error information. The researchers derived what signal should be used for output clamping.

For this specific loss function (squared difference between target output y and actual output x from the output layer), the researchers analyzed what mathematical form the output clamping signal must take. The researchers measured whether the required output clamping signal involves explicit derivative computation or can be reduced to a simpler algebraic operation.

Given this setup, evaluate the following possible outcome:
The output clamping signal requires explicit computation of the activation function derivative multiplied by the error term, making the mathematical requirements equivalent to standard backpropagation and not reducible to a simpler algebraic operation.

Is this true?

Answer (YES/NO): NO